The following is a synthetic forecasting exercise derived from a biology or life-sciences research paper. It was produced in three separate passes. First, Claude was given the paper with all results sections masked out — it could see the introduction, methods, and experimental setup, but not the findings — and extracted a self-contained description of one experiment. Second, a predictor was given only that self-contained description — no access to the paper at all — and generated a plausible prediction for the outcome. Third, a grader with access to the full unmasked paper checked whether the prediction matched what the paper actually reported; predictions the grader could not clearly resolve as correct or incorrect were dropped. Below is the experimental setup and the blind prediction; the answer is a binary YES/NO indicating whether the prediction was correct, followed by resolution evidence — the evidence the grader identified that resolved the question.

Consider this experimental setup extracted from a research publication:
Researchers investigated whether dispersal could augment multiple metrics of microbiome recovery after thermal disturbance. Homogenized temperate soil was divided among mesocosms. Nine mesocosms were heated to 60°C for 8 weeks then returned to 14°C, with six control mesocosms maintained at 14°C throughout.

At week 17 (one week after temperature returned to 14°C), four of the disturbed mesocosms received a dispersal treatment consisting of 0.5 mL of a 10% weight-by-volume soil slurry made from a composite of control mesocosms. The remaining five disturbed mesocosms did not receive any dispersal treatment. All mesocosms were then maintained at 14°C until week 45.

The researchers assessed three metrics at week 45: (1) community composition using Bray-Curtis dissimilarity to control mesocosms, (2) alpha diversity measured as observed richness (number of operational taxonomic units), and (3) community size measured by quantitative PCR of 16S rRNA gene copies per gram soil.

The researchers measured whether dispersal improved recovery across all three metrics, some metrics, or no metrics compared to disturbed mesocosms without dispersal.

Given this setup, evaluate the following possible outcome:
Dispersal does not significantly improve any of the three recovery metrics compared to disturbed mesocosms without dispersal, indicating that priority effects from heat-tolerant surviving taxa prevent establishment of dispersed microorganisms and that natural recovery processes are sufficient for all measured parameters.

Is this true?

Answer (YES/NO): NO